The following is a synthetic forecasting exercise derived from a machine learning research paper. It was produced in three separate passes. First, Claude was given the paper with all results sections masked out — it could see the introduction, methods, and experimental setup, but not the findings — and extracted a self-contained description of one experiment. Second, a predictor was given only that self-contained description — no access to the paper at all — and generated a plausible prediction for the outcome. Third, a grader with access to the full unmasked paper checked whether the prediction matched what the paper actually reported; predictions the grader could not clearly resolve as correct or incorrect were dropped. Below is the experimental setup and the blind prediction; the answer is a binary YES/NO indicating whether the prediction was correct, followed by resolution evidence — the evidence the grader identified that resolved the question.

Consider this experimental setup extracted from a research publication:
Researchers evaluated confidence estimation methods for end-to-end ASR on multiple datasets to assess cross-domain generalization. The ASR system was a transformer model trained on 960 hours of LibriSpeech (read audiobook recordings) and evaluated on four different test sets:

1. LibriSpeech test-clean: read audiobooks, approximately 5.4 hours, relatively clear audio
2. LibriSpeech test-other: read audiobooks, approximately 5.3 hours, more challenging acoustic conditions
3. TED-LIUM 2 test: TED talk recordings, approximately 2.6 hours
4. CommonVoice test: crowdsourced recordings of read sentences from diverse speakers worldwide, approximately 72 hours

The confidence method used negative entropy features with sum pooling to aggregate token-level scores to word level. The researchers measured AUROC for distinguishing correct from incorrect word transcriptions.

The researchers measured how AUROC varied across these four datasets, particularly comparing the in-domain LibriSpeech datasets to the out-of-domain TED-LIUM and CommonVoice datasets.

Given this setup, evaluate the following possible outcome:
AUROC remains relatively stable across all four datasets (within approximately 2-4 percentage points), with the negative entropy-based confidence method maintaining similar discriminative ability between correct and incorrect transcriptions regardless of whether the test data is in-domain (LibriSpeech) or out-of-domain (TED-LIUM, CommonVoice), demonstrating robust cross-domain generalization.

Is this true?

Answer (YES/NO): NO